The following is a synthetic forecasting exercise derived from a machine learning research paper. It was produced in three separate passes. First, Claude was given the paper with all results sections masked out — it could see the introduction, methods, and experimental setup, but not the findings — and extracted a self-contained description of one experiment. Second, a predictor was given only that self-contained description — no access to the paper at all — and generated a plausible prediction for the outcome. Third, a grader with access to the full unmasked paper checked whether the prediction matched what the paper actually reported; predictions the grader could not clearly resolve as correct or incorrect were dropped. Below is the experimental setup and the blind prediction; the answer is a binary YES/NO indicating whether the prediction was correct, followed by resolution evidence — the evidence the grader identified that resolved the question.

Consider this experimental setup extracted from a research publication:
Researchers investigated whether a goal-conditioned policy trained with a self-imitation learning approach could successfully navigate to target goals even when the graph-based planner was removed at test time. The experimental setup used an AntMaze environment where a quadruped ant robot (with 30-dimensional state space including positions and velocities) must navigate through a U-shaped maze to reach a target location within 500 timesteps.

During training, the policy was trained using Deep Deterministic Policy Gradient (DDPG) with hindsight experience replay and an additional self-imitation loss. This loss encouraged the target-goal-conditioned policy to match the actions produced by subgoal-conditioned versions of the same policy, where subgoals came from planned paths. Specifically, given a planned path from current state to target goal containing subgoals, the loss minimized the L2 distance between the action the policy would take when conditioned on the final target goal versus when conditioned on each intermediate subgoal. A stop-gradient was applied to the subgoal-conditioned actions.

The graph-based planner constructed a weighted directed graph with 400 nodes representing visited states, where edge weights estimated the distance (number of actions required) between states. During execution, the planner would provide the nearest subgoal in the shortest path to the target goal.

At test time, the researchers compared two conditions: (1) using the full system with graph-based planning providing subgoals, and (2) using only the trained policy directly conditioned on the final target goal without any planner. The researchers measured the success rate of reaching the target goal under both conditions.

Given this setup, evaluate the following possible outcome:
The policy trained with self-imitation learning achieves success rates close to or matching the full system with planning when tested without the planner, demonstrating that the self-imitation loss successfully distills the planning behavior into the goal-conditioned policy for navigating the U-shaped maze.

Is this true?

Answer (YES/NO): YES